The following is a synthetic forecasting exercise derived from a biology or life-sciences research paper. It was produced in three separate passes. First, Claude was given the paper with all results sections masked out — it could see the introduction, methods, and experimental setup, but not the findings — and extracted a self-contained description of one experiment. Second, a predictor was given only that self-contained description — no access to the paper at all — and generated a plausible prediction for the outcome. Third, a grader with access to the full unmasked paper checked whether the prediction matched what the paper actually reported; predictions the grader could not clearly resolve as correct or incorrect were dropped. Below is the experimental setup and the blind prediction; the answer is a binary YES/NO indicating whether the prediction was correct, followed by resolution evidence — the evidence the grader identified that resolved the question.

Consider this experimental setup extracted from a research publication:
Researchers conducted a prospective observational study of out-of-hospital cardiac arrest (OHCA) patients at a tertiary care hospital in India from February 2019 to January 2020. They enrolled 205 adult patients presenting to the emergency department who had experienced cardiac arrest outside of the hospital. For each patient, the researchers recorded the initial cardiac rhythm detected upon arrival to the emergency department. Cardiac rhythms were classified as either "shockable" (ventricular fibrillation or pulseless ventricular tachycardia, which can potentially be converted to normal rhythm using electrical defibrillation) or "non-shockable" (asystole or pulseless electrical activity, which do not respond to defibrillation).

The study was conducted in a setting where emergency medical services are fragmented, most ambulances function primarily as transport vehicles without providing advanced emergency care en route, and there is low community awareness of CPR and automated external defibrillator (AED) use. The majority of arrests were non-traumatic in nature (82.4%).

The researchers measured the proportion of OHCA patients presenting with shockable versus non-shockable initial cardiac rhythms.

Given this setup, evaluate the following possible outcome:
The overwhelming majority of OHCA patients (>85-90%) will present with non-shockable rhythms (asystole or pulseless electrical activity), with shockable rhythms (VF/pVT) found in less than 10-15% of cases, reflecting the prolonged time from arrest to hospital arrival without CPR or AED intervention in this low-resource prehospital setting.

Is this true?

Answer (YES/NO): YES